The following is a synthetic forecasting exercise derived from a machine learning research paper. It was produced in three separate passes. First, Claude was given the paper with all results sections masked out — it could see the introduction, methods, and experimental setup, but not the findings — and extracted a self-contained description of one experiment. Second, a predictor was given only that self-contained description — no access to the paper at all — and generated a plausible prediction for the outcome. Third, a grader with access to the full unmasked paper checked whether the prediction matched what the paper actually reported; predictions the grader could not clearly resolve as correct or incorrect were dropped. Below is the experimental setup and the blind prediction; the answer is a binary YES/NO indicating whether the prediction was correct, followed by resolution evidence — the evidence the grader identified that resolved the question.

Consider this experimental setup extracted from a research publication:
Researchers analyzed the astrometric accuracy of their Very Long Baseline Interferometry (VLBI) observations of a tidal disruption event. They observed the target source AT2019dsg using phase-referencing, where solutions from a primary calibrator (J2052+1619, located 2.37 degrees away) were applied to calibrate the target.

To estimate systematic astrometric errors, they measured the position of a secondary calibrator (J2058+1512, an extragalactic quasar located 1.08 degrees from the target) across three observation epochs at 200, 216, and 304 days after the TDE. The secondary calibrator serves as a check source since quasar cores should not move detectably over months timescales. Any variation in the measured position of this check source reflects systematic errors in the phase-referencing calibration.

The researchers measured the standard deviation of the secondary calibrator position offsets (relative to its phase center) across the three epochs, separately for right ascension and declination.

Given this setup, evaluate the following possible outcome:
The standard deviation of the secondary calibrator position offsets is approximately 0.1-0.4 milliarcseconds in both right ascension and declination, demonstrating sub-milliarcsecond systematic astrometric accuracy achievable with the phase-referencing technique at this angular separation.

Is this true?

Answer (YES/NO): YES